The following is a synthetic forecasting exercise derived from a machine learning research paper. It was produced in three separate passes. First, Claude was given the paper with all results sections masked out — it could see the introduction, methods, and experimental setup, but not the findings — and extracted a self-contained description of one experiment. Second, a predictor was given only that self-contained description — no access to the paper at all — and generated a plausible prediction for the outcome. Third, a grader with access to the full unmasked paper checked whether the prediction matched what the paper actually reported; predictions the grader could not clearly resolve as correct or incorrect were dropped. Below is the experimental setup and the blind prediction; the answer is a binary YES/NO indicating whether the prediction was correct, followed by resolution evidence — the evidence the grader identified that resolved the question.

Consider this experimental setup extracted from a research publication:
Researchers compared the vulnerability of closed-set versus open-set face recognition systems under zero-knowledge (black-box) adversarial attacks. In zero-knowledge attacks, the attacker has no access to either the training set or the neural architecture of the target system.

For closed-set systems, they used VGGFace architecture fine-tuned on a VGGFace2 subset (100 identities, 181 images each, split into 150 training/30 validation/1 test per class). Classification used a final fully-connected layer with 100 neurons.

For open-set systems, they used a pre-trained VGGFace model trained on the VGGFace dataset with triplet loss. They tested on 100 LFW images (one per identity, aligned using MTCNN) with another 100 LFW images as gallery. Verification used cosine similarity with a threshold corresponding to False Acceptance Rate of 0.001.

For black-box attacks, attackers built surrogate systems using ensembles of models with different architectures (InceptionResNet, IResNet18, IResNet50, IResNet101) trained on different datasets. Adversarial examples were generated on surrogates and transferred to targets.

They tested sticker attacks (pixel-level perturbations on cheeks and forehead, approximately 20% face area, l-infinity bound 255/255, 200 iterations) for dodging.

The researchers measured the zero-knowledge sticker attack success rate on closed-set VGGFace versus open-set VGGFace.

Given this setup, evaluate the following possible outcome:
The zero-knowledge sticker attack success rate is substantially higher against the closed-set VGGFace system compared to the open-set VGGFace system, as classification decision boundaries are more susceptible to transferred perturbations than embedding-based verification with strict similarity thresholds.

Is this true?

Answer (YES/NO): NO